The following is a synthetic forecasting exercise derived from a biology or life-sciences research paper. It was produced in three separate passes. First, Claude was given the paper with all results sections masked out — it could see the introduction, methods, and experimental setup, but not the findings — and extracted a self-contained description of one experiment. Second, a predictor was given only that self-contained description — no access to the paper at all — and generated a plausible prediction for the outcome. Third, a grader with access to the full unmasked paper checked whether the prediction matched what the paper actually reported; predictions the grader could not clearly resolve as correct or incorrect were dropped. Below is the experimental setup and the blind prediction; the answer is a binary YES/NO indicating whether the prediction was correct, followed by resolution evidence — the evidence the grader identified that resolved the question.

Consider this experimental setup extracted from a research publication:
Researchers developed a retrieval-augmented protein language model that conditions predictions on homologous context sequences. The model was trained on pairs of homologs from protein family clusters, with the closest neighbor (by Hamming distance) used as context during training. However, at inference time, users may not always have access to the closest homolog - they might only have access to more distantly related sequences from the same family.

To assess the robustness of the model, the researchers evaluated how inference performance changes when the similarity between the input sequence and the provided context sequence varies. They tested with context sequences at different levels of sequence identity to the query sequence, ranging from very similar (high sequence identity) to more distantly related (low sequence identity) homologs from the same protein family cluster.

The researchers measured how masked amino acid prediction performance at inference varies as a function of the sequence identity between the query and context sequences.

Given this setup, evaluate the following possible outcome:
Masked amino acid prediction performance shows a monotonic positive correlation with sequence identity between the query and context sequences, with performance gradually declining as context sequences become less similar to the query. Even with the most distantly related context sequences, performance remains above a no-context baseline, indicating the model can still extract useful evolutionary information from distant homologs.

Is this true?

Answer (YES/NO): NO